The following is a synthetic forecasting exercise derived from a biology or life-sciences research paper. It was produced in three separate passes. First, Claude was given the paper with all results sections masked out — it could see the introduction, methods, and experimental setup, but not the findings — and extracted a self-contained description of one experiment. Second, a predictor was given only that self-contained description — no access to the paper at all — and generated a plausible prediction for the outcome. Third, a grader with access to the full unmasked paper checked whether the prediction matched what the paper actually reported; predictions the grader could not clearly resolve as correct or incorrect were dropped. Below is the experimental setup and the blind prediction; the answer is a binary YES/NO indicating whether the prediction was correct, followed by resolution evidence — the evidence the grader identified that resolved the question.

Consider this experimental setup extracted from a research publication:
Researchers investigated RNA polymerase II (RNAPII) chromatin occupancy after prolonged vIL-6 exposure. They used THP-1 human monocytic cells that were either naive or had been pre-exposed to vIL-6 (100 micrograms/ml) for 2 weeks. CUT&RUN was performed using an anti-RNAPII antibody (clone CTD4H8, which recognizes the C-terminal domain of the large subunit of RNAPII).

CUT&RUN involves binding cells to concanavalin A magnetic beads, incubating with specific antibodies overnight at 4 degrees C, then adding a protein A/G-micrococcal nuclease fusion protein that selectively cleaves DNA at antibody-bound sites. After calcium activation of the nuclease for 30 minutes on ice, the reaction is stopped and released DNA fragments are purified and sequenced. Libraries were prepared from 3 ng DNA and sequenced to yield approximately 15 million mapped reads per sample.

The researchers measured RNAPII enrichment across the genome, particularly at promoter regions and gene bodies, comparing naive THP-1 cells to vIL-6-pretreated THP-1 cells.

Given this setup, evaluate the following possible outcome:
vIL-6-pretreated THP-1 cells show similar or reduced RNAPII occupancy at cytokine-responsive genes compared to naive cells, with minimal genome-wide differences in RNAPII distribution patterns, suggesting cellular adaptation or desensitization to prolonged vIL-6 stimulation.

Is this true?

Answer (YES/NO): NO